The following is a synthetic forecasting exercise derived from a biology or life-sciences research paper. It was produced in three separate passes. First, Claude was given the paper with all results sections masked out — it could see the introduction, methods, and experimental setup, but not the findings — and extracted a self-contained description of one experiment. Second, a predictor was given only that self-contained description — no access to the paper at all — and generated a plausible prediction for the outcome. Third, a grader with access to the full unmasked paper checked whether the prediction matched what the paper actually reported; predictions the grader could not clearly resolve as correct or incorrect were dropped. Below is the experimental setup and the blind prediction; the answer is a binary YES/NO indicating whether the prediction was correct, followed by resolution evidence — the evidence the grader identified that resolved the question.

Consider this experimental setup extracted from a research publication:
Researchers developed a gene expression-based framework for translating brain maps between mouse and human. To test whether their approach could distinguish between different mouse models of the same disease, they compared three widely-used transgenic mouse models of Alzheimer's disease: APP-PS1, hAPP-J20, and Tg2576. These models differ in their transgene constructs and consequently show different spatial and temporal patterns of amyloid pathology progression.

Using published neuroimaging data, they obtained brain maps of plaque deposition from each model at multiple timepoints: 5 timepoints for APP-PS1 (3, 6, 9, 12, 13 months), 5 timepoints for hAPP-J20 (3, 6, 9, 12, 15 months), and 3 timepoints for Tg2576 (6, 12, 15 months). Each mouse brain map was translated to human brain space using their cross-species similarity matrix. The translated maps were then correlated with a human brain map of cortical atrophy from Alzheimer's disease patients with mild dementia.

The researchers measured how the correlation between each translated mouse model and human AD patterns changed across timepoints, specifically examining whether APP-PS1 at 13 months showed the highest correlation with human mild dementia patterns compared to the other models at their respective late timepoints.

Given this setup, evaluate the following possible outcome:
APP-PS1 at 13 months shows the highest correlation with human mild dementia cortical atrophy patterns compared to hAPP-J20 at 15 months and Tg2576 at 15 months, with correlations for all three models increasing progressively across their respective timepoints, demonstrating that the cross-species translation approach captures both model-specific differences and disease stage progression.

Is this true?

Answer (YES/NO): NO